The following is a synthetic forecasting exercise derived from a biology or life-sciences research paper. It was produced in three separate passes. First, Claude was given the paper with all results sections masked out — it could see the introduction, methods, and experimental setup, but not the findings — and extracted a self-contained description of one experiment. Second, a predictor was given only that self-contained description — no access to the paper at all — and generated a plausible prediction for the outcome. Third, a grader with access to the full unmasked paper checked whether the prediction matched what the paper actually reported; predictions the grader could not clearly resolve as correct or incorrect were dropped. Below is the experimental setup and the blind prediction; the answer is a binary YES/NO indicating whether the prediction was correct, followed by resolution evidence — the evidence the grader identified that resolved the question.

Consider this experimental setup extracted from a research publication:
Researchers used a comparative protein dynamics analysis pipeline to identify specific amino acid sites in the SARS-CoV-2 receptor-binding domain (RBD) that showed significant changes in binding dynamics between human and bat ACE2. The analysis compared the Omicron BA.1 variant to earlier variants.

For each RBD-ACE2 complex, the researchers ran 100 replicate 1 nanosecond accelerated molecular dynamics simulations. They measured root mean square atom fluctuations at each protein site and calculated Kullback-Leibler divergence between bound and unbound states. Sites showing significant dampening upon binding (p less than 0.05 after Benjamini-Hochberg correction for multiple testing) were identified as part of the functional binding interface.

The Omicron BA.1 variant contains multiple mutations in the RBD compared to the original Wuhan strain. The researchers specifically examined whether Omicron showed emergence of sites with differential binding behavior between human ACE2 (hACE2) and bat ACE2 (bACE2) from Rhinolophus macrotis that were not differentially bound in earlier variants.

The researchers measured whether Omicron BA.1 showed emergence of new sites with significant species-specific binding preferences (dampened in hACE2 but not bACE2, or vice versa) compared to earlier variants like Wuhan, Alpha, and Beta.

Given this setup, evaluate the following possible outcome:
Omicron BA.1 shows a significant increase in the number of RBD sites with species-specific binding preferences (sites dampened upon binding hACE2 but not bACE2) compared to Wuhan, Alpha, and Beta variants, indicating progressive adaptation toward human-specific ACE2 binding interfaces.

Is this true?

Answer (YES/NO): YES